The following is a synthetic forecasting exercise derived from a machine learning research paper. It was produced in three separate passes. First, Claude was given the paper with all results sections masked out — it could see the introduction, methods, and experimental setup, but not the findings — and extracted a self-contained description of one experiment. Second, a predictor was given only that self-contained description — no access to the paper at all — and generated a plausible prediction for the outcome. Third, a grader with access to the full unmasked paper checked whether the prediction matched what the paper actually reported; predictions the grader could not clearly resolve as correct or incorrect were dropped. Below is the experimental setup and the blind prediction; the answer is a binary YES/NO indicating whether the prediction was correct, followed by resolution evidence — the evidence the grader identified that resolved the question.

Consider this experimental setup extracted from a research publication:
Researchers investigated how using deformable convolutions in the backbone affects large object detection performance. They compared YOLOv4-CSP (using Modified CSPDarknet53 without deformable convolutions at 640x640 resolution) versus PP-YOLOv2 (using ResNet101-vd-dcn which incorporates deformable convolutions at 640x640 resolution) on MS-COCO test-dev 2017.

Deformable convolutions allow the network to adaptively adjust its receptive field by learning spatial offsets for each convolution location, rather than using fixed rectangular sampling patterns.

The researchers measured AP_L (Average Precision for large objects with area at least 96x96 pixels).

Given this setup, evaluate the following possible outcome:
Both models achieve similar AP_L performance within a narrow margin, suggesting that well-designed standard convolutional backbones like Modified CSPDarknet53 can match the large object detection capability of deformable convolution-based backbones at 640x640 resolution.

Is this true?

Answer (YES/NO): NO